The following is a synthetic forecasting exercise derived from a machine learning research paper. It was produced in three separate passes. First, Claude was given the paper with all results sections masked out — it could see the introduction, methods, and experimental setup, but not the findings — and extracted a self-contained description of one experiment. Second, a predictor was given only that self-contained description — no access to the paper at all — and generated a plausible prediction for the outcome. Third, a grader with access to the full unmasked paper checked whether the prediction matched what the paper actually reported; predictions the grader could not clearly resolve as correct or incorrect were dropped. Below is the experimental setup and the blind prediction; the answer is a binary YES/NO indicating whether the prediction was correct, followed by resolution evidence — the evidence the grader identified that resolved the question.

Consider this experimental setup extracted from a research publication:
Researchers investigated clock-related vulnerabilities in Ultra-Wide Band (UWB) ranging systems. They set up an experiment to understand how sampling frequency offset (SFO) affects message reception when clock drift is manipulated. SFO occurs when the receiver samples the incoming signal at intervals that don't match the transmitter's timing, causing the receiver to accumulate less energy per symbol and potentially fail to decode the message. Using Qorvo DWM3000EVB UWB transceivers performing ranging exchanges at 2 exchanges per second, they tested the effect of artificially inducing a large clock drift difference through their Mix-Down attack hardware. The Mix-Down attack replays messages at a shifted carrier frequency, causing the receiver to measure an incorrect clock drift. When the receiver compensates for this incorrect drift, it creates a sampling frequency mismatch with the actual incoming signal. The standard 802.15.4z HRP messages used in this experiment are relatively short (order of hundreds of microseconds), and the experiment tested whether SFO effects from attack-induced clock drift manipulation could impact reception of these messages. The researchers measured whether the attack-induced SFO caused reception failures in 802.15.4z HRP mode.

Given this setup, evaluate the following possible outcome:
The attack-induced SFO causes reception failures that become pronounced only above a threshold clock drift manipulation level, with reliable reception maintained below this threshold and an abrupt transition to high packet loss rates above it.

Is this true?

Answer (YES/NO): YES